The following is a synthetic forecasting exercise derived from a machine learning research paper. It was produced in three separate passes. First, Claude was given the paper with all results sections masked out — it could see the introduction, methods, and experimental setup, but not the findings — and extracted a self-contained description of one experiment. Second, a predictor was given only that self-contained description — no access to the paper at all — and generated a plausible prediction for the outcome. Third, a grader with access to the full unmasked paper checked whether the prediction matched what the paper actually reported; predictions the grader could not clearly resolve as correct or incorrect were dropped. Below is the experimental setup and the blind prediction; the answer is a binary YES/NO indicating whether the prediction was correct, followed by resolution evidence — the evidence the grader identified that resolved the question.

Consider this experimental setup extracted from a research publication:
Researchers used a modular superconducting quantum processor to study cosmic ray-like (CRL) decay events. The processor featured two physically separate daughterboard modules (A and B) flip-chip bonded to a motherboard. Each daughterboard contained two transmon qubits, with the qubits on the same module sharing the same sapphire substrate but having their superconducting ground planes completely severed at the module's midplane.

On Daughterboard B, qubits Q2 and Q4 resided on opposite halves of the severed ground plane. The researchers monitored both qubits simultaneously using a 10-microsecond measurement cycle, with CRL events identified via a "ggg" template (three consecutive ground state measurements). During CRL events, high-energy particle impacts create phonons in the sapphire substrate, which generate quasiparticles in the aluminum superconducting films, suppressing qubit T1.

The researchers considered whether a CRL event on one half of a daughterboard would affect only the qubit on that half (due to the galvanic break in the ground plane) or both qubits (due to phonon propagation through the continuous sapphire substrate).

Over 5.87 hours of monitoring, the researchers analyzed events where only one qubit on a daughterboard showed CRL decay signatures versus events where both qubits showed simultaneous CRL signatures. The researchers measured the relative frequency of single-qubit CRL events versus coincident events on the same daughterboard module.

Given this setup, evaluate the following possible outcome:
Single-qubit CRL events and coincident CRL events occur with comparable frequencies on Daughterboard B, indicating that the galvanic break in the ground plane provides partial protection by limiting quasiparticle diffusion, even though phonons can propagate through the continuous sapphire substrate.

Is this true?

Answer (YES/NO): NO